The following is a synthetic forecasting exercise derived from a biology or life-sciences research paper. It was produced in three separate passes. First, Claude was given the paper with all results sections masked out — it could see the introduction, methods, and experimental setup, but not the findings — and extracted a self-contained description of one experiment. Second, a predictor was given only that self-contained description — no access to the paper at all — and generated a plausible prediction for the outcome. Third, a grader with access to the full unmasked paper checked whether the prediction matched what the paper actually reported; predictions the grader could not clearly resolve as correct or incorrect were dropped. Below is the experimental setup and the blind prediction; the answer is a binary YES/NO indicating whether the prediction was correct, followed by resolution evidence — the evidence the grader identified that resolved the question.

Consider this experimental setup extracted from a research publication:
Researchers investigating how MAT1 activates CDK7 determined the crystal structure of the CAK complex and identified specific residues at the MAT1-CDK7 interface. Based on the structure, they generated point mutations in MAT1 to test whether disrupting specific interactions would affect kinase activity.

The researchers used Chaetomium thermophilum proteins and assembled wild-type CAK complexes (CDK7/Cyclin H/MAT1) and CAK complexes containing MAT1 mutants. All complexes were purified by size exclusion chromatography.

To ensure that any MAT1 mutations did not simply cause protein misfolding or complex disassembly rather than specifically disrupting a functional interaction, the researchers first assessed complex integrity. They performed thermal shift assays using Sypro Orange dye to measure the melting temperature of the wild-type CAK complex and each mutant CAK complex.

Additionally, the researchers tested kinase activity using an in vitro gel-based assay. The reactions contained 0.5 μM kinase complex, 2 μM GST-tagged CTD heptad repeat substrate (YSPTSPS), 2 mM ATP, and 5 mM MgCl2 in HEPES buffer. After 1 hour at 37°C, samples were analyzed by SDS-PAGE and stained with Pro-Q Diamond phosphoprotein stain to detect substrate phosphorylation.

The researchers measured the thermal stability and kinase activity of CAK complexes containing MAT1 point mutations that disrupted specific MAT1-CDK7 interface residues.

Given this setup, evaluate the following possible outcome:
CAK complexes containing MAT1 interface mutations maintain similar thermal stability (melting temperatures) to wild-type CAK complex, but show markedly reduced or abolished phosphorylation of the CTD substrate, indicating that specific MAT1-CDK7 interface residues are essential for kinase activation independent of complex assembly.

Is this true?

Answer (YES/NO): NO